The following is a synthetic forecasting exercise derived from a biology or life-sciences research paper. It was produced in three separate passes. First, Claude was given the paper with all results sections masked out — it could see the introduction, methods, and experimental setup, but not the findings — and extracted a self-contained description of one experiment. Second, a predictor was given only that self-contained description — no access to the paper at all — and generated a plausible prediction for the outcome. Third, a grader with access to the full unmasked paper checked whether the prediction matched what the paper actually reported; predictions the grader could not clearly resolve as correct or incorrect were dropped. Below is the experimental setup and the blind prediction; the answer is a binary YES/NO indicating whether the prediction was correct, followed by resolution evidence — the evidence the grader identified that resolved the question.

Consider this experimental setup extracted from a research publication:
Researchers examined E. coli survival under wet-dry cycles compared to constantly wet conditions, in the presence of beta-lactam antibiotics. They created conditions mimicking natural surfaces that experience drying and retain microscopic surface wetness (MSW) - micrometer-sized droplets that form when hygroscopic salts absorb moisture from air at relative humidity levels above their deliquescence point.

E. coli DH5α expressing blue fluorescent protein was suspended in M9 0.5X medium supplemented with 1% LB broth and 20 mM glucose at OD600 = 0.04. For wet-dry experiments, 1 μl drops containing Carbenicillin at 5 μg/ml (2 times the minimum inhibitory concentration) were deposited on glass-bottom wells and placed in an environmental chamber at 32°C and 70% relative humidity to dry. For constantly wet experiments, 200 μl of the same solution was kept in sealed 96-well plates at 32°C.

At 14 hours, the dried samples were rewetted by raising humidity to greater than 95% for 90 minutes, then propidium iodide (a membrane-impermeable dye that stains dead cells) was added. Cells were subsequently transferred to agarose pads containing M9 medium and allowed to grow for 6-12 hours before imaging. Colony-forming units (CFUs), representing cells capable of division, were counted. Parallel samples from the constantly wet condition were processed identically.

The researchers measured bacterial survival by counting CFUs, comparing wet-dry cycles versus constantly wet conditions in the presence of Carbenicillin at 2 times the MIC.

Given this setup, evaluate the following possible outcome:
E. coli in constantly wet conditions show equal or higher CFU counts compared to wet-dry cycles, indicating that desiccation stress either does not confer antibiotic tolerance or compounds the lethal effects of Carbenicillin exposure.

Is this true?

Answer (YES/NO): NO